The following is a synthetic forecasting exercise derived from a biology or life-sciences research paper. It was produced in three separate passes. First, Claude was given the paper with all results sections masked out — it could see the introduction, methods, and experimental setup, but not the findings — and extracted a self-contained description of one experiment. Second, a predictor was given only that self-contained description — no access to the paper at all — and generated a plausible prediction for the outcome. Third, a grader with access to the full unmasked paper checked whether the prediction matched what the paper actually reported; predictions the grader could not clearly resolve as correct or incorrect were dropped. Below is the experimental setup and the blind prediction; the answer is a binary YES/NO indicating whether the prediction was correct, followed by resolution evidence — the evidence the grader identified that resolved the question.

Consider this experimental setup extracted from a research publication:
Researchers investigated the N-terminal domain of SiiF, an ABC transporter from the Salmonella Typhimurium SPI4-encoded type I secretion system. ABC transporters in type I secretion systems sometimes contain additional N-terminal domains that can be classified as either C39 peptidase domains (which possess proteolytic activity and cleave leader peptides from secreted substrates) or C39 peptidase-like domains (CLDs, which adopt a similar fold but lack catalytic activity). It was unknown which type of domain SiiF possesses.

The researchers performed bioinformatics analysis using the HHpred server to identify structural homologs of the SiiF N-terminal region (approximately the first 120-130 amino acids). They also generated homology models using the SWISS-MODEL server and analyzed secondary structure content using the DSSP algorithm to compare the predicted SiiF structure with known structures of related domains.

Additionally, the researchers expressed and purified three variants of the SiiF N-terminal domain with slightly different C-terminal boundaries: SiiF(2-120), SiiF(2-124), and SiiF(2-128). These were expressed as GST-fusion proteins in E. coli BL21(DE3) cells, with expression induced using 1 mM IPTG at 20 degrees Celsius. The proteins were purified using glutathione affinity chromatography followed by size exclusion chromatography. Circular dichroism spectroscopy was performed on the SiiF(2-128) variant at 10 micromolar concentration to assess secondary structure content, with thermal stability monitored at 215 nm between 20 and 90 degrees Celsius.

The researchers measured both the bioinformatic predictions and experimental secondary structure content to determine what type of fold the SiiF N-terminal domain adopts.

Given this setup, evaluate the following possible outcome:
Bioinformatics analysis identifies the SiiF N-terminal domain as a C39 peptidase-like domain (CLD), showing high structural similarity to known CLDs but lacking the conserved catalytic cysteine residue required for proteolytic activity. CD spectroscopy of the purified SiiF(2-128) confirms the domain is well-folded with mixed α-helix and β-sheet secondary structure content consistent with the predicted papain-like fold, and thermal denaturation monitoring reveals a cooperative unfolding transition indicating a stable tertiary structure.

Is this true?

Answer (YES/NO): NO